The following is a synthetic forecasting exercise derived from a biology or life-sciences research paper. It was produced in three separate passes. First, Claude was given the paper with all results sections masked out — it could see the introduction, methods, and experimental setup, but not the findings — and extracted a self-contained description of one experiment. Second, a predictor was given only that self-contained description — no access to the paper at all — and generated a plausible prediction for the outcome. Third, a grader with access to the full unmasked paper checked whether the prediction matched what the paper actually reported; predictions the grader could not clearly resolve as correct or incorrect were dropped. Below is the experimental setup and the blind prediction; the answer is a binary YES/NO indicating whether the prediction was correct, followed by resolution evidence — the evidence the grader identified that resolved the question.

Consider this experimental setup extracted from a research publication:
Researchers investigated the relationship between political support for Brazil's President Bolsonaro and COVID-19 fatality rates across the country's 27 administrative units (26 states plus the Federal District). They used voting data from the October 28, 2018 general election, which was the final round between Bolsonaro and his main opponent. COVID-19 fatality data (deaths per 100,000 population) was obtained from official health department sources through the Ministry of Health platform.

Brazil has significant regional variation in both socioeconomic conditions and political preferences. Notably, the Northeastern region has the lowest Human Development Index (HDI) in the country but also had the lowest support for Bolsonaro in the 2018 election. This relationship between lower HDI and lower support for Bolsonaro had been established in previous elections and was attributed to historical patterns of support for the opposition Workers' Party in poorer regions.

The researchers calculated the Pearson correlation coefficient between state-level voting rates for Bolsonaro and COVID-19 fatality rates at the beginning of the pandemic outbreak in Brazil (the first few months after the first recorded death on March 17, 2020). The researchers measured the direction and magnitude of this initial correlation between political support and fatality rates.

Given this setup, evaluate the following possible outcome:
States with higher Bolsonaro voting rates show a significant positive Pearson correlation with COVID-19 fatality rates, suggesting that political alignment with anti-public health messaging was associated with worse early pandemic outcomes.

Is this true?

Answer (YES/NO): NO